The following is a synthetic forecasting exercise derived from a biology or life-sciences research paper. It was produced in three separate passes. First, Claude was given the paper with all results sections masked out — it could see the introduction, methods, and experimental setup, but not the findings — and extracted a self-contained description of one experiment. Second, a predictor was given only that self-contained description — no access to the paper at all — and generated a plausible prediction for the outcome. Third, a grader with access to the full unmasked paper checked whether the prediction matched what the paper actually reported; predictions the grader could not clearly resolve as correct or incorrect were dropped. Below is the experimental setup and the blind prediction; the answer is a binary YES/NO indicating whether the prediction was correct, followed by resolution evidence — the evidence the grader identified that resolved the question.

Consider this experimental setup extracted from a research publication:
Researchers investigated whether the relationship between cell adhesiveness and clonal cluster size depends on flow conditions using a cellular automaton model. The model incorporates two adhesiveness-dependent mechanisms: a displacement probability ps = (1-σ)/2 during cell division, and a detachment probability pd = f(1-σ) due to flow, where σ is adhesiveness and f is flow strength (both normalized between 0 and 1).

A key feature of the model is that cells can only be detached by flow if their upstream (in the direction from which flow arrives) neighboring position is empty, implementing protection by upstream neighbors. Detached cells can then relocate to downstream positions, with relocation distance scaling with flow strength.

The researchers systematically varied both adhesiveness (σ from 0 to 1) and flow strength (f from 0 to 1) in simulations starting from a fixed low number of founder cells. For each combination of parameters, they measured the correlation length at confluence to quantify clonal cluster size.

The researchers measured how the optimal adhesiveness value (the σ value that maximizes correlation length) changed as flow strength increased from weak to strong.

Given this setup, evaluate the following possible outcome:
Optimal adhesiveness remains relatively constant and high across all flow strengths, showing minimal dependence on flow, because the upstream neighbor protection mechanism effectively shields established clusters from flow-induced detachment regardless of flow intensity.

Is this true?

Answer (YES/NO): NO